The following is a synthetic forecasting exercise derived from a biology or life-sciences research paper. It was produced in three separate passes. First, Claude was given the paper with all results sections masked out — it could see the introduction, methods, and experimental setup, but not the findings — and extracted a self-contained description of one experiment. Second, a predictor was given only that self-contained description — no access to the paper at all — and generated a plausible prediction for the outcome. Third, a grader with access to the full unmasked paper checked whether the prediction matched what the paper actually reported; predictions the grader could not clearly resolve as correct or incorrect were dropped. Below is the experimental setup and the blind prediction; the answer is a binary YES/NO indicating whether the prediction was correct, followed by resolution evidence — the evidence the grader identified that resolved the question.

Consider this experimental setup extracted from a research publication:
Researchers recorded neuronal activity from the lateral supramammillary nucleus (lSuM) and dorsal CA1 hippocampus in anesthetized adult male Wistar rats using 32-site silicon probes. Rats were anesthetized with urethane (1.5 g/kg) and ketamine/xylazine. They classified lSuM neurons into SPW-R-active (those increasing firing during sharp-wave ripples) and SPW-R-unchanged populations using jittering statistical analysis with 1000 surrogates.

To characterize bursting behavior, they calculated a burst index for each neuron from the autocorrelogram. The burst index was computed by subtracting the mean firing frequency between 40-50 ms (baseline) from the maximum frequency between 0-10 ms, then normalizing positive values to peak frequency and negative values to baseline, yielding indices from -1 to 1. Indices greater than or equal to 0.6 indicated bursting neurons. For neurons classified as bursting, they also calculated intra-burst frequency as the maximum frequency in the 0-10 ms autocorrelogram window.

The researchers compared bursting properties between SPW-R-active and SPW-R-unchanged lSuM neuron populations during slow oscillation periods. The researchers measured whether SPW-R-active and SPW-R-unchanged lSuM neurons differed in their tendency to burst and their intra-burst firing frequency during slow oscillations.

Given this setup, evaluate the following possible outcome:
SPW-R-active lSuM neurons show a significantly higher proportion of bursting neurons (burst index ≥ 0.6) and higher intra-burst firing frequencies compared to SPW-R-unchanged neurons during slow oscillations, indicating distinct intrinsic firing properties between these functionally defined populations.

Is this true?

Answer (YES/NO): YES